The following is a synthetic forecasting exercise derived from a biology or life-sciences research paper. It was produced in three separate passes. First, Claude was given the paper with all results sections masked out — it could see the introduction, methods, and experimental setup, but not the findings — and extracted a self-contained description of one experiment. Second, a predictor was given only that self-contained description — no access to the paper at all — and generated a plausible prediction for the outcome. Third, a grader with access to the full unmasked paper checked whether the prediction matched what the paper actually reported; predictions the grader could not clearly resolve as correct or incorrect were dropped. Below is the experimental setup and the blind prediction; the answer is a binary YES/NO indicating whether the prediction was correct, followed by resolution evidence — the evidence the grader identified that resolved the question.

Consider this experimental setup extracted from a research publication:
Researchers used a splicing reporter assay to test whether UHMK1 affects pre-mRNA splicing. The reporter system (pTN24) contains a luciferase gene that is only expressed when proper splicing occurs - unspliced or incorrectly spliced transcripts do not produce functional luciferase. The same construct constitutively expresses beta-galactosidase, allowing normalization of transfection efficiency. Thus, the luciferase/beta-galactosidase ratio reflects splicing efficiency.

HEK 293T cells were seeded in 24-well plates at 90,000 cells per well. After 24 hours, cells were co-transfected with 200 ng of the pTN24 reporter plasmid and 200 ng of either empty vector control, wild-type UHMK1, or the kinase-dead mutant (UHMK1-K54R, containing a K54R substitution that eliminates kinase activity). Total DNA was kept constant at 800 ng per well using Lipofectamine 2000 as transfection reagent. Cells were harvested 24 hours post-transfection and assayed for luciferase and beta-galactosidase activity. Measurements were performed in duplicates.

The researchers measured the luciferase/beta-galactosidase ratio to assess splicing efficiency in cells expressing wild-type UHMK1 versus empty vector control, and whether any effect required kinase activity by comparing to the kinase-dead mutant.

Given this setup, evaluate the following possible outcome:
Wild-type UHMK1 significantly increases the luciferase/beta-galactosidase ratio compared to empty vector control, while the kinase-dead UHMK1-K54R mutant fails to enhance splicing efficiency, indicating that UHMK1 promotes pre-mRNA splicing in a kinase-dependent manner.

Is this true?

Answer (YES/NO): NO